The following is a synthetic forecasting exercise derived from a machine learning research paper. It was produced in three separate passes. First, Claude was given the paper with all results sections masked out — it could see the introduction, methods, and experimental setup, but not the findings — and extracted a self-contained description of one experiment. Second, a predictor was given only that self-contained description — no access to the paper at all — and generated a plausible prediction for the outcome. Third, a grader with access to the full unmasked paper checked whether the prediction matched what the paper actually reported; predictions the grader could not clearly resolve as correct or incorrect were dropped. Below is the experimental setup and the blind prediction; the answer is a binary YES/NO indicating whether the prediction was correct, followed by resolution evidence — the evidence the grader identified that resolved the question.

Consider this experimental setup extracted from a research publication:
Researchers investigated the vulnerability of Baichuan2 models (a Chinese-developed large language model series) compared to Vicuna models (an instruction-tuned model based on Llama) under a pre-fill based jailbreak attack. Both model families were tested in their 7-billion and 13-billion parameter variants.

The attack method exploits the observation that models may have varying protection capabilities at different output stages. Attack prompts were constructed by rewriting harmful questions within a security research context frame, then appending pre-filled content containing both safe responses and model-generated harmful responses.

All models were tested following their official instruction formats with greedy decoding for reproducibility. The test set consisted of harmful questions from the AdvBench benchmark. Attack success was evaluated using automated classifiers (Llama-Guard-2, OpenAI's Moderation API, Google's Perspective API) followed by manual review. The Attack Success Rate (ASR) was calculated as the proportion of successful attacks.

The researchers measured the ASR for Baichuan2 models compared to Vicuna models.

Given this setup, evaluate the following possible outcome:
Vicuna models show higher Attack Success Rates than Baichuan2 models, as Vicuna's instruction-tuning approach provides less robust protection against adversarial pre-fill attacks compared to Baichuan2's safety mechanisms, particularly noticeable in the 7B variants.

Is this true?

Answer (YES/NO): NO